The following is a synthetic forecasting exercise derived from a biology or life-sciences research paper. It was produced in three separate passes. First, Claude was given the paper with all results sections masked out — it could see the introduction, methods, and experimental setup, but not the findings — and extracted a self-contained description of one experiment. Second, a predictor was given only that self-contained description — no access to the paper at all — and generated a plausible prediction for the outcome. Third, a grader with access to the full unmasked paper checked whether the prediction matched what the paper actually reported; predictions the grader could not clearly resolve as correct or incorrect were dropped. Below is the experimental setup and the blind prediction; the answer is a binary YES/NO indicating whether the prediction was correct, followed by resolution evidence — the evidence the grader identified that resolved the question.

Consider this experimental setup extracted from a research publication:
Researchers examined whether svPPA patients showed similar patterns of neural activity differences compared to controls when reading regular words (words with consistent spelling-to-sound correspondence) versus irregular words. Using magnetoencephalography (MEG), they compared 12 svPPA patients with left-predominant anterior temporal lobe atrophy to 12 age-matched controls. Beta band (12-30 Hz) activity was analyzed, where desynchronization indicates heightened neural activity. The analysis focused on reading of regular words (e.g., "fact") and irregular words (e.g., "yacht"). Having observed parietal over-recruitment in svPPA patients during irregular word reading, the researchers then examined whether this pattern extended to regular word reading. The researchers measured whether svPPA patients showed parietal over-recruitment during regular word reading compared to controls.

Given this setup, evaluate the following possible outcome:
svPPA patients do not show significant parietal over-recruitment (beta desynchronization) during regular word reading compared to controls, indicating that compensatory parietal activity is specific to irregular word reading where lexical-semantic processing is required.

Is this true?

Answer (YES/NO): NO